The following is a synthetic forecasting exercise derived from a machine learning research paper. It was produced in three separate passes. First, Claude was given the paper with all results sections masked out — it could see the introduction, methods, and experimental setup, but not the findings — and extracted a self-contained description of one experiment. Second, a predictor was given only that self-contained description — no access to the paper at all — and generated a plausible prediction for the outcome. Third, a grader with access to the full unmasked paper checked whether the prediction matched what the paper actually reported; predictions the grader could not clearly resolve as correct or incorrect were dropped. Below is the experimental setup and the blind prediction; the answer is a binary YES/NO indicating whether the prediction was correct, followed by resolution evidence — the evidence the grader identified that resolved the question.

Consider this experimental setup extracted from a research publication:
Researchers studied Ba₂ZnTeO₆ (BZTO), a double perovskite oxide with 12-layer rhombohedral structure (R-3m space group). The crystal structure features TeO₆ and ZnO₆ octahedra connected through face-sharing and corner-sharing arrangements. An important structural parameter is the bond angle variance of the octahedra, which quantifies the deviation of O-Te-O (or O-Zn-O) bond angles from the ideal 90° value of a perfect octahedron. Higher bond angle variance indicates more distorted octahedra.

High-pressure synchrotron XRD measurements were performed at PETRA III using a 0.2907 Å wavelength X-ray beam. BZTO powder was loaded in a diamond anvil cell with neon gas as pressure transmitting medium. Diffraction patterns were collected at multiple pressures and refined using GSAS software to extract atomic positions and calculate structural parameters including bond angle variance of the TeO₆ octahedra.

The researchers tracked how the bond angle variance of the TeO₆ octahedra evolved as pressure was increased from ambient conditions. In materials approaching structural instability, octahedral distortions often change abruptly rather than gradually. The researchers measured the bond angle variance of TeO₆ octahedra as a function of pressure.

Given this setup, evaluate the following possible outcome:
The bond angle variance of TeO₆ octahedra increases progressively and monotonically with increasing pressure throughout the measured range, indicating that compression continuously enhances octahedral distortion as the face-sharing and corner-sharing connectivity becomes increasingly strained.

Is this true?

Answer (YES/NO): NO